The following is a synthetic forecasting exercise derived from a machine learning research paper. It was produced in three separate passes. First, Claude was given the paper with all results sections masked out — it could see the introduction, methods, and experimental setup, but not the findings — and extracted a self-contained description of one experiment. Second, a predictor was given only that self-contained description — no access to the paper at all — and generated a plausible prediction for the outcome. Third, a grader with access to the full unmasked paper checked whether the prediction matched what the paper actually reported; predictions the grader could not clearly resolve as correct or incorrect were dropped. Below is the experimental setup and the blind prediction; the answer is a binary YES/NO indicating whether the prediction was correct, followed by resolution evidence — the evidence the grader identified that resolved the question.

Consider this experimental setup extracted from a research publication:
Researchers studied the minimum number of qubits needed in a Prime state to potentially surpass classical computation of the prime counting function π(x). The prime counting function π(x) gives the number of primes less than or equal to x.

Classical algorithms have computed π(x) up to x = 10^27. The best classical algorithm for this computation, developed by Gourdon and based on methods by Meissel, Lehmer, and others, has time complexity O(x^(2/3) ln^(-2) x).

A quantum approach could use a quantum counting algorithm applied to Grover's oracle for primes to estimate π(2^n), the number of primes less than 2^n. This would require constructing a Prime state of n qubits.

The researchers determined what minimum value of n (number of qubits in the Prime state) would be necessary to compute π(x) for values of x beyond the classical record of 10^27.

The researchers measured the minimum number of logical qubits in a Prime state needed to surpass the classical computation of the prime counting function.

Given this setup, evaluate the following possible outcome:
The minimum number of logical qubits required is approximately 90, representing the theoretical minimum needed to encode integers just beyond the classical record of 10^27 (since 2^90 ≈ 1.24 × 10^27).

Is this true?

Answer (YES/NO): YES